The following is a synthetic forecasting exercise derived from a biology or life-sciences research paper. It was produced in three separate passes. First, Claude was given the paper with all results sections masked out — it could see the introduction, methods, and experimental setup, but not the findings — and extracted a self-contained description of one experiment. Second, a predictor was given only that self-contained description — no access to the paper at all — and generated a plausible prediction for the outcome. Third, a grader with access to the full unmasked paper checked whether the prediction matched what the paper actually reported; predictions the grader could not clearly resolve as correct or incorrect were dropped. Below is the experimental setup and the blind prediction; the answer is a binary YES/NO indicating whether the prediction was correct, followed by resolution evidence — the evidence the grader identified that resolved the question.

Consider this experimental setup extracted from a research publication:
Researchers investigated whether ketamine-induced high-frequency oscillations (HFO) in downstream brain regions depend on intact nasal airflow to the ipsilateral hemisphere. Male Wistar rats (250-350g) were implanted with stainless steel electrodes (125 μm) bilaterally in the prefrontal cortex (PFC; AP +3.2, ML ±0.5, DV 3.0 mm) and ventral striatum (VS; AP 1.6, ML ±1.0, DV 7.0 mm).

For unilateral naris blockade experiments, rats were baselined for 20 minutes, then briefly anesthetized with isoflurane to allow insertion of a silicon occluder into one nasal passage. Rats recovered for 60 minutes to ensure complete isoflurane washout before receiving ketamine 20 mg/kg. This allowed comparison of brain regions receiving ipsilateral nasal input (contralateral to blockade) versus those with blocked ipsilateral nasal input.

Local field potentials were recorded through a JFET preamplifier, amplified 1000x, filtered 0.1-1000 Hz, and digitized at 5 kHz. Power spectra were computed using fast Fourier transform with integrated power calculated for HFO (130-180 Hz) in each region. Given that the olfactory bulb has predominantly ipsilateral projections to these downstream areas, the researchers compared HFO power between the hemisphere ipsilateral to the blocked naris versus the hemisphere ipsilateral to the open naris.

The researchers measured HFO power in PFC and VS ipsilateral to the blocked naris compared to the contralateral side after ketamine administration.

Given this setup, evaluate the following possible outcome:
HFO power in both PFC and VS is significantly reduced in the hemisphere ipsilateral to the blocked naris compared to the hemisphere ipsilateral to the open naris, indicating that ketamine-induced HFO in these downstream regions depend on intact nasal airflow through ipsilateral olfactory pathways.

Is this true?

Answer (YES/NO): YES